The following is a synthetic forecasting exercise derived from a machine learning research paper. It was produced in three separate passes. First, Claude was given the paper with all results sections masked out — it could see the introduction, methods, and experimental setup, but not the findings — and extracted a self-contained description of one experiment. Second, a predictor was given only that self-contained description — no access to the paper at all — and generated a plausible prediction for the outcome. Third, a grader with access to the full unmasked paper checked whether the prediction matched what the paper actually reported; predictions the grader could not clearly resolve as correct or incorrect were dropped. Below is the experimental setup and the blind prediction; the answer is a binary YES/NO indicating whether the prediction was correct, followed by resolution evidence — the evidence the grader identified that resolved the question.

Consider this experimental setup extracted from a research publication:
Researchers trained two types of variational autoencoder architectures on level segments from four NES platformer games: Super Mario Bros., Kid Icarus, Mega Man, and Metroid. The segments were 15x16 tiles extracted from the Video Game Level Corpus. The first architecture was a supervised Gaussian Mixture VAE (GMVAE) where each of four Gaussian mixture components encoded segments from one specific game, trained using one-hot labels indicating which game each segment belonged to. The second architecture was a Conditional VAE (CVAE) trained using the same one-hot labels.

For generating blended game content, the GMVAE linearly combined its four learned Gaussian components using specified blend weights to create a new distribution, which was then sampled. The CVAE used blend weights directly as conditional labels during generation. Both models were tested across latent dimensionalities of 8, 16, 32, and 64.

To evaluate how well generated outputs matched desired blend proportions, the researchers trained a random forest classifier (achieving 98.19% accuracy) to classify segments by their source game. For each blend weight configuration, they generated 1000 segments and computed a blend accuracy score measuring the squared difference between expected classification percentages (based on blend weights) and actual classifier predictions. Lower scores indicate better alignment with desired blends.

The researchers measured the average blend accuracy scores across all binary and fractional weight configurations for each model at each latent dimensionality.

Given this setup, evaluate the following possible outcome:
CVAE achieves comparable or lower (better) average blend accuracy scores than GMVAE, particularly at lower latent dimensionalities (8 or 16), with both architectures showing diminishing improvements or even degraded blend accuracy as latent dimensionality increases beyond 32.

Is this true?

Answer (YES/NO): NO